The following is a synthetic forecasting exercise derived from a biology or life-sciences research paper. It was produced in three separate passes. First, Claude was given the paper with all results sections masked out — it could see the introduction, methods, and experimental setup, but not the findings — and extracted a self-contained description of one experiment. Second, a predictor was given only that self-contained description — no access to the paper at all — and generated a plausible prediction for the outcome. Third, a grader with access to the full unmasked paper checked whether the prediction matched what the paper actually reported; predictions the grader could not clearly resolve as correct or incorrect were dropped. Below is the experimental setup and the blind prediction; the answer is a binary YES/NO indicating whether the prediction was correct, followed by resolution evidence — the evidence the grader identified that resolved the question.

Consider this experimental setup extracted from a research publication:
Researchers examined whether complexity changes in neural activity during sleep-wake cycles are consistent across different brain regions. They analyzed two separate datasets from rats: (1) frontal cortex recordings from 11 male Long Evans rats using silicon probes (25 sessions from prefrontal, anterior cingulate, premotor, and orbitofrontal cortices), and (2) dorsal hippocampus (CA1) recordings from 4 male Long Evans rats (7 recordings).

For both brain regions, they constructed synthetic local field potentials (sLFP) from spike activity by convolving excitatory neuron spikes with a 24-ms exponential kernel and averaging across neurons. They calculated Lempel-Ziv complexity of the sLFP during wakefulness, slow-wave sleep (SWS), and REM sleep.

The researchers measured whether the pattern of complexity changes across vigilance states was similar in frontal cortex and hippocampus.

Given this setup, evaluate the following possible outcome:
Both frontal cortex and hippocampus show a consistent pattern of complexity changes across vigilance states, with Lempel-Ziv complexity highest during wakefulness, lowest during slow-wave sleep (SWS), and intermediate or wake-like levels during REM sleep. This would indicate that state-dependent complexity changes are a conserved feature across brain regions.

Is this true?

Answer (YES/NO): YES